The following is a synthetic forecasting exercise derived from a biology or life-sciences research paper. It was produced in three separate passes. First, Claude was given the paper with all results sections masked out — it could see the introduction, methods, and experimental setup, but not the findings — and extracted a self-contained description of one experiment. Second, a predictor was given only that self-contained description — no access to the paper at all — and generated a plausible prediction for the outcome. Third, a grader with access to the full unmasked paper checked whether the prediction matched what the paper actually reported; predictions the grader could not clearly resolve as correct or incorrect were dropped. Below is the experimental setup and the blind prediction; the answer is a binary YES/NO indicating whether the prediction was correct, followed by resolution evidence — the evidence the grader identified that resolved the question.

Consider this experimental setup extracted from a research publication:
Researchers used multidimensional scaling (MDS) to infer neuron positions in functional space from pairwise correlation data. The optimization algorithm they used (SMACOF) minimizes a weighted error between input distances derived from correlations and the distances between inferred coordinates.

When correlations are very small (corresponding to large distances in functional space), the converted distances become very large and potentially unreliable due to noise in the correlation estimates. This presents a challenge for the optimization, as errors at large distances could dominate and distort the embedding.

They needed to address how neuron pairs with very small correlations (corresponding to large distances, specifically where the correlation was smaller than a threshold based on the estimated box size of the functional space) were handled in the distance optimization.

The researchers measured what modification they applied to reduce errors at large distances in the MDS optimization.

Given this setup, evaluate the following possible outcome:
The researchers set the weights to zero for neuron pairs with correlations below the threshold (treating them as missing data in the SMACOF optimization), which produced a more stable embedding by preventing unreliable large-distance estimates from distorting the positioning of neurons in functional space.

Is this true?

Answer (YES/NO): NO